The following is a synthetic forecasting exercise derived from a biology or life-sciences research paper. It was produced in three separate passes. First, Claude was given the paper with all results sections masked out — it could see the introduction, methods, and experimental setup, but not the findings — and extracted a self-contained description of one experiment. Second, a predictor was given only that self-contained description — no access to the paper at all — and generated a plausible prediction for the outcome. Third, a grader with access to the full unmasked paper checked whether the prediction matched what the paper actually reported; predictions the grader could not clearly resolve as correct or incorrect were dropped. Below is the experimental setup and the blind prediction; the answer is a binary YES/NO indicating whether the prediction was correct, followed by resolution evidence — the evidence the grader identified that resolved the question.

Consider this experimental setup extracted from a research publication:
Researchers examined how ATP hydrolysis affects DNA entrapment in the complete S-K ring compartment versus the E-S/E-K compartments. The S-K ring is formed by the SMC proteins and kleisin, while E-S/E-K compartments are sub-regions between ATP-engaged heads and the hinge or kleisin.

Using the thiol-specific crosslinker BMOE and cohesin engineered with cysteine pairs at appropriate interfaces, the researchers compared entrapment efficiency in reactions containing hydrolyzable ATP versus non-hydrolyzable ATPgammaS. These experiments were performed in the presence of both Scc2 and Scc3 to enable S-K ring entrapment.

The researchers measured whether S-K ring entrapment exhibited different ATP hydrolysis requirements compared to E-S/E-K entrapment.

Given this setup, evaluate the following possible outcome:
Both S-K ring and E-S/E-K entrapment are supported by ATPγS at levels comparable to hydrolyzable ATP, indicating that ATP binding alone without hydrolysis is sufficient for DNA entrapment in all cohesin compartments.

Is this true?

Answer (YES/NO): NO